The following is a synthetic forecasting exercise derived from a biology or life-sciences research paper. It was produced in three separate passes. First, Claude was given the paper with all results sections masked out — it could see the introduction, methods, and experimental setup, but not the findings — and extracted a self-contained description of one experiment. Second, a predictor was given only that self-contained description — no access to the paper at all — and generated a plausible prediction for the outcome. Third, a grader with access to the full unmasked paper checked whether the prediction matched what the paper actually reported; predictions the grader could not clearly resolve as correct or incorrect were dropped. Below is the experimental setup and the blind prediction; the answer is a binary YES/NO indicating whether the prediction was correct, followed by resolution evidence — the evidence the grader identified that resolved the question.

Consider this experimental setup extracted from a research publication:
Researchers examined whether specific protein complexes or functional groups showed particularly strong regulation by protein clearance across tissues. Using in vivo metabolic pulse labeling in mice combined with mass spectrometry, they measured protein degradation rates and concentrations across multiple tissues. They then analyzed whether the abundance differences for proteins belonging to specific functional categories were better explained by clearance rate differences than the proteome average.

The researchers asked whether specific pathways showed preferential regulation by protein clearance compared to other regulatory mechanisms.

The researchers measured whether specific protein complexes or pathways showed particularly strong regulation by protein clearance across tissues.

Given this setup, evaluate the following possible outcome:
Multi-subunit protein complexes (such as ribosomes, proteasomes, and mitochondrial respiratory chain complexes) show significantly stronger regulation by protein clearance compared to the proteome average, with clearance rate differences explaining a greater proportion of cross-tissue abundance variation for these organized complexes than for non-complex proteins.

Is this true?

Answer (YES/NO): NO